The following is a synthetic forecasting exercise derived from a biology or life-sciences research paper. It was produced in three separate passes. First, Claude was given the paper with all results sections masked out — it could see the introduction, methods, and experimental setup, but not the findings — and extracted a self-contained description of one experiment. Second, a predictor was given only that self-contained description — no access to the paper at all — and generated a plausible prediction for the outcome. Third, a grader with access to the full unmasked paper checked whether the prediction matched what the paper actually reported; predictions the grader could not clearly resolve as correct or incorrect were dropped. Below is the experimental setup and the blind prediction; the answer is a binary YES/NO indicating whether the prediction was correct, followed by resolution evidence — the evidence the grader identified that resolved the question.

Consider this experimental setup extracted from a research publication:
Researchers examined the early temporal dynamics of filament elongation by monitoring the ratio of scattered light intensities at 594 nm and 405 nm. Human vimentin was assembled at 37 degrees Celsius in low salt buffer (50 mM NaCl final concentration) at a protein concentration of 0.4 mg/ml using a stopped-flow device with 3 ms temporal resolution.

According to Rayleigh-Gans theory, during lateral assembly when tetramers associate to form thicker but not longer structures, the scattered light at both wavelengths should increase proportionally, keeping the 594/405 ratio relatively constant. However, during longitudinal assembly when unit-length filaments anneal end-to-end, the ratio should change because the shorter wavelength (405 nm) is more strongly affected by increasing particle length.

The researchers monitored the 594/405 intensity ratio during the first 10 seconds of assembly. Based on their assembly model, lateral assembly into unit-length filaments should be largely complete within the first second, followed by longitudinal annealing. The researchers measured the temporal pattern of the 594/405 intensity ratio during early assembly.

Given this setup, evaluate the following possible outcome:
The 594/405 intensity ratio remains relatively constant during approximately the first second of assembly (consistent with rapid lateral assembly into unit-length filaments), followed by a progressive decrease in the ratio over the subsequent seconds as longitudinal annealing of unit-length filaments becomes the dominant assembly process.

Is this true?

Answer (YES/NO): NO